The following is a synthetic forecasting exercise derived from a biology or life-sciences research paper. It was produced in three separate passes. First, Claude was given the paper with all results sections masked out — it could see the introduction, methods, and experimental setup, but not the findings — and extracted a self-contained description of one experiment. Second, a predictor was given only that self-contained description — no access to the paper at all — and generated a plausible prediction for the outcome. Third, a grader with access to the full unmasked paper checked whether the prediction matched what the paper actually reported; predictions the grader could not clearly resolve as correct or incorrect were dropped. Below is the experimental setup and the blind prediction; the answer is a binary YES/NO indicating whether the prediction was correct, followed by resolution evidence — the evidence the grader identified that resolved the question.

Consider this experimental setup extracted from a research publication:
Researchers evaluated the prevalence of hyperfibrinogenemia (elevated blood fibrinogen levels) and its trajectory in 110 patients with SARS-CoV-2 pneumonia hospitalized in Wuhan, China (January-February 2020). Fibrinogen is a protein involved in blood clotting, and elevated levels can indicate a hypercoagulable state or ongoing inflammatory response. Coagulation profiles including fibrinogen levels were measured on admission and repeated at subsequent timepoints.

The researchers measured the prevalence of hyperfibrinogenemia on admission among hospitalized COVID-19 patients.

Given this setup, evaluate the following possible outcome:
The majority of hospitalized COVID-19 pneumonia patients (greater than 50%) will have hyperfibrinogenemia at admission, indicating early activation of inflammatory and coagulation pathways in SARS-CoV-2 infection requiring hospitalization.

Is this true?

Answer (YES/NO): YES